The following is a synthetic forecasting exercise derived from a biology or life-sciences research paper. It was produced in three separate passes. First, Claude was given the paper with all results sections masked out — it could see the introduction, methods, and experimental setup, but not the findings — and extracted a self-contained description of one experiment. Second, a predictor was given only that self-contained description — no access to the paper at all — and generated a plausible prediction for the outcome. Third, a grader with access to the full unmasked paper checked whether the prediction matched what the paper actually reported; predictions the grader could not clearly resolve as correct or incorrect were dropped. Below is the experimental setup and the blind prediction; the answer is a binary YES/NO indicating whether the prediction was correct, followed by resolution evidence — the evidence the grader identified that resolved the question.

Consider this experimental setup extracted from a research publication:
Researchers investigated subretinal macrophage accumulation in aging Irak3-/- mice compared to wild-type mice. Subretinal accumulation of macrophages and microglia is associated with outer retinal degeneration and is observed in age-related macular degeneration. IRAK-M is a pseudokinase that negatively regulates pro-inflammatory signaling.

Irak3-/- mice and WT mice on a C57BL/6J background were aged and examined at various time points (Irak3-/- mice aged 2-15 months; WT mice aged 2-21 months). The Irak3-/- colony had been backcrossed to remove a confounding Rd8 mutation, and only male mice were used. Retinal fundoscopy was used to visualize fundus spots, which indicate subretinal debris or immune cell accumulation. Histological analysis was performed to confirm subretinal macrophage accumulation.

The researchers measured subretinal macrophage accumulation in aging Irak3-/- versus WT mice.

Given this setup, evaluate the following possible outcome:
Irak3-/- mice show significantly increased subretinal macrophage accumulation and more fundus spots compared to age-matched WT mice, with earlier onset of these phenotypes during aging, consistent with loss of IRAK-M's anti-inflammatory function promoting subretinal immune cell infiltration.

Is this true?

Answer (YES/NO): YES